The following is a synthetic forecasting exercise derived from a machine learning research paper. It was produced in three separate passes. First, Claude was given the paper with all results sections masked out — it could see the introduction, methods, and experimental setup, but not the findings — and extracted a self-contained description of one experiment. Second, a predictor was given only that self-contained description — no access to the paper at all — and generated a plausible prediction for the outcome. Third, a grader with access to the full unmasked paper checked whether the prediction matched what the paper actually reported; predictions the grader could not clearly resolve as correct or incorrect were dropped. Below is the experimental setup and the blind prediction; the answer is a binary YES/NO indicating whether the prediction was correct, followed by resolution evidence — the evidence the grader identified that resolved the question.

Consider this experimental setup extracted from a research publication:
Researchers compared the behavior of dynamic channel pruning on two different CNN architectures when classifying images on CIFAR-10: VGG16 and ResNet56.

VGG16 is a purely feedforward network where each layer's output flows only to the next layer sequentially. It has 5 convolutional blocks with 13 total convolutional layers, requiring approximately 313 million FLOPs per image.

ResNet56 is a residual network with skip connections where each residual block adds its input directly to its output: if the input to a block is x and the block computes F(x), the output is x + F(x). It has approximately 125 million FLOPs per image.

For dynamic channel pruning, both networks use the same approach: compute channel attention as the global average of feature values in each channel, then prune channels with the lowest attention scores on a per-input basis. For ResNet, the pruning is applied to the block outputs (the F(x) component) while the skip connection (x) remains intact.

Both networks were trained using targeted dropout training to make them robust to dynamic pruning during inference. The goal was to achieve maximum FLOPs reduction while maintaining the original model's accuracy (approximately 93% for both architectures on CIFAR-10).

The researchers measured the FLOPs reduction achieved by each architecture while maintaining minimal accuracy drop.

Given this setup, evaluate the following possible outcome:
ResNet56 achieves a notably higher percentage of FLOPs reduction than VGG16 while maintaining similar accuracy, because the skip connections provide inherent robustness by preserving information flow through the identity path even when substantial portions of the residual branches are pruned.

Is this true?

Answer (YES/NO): NO